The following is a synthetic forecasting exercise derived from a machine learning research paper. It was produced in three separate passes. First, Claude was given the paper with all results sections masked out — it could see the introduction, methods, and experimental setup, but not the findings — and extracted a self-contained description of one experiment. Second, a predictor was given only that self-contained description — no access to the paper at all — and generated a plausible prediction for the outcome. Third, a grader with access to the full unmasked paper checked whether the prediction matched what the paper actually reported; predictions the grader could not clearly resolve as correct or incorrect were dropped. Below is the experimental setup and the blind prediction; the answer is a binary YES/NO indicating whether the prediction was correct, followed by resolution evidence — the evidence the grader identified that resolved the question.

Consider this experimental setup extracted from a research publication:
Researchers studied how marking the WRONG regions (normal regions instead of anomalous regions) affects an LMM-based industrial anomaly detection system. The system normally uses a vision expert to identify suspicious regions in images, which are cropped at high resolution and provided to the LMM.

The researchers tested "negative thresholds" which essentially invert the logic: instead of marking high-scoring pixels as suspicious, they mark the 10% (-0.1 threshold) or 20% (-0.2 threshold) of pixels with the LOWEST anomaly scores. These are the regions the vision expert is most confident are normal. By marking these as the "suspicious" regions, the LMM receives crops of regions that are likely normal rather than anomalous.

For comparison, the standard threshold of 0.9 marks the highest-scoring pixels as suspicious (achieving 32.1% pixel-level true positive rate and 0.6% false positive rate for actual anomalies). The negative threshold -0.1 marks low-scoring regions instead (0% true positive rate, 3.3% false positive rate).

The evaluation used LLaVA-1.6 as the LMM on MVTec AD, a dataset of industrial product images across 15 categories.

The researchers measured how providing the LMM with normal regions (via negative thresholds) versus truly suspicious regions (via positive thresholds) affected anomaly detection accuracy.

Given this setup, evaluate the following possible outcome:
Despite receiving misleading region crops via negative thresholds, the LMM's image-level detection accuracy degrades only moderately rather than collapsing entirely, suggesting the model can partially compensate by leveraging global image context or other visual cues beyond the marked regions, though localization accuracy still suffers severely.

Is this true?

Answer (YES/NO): NO